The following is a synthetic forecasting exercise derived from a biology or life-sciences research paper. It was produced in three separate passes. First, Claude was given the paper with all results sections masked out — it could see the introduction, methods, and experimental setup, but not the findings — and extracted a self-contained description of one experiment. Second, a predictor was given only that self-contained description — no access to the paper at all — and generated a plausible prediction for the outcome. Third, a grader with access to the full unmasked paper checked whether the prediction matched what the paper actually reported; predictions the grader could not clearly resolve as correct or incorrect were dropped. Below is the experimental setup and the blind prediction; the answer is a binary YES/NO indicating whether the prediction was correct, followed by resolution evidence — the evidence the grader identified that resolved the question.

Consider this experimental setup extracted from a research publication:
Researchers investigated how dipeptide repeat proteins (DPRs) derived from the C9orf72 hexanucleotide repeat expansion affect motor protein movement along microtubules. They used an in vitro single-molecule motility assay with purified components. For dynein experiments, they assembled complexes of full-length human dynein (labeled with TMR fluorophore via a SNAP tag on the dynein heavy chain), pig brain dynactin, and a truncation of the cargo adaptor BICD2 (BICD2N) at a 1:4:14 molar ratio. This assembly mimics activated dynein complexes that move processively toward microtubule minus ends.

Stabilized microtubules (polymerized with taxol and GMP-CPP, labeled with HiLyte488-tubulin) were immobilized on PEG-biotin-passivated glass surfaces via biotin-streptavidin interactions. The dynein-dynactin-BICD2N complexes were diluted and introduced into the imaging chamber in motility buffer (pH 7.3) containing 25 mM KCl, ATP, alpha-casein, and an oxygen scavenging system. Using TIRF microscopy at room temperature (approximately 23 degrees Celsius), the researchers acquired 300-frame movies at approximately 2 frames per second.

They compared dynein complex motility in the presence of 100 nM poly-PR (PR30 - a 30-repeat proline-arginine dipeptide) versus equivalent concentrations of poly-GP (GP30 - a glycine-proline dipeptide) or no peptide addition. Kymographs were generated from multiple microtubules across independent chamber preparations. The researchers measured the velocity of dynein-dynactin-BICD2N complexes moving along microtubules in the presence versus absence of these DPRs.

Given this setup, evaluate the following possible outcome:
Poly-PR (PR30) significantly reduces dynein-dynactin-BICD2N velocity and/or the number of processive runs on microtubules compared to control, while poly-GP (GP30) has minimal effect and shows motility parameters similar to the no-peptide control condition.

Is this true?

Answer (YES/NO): YES